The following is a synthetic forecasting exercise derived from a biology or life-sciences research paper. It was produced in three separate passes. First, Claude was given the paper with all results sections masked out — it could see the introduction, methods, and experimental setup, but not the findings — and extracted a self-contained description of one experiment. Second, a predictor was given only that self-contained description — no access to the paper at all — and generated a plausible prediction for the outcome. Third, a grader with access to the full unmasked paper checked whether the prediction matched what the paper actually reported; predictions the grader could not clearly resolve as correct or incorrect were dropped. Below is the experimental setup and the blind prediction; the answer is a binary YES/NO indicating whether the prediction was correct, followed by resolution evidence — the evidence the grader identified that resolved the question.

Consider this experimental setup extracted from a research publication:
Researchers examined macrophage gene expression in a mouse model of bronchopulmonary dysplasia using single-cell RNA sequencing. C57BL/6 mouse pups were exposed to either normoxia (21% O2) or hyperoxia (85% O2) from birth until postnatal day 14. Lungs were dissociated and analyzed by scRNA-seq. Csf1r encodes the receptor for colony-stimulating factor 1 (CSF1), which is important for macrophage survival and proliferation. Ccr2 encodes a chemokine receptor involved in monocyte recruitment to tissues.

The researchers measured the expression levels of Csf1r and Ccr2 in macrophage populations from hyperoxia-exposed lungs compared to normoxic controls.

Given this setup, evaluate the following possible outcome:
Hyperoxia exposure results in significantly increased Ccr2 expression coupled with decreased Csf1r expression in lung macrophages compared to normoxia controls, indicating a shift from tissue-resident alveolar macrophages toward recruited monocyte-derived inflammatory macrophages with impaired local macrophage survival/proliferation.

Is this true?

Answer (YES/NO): NO